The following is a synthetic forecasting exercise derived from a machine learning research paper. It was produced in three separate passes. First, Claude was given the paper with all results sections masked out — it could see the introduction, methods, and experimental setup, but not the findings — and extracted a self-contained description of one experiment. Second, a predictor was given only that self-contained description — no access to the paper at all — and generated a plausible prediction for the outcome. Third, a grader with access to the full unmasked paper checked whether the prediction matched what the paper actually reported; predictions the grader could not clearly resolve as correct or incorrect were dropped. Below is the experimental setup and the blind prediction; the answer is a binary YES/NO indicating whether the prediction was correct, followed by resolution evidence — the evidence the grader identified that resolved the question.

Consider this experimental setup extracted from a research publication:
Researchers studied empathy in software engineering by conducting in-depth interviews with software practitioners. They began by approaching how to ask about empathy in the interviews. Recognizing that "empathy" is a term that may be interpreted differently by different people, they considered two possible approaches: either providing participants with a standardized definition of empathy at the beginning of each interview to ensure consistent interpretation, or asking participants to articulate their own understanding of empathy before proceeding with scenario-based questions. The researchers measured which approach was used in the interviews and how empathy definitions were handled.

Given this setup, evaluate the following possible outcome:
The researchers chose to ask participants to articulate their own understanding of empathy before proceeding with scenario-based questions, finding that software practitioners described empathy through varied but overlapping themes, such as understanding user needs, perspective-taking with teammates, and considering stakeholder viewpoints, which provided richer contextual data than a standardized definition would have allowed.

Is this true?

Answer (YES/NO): NO